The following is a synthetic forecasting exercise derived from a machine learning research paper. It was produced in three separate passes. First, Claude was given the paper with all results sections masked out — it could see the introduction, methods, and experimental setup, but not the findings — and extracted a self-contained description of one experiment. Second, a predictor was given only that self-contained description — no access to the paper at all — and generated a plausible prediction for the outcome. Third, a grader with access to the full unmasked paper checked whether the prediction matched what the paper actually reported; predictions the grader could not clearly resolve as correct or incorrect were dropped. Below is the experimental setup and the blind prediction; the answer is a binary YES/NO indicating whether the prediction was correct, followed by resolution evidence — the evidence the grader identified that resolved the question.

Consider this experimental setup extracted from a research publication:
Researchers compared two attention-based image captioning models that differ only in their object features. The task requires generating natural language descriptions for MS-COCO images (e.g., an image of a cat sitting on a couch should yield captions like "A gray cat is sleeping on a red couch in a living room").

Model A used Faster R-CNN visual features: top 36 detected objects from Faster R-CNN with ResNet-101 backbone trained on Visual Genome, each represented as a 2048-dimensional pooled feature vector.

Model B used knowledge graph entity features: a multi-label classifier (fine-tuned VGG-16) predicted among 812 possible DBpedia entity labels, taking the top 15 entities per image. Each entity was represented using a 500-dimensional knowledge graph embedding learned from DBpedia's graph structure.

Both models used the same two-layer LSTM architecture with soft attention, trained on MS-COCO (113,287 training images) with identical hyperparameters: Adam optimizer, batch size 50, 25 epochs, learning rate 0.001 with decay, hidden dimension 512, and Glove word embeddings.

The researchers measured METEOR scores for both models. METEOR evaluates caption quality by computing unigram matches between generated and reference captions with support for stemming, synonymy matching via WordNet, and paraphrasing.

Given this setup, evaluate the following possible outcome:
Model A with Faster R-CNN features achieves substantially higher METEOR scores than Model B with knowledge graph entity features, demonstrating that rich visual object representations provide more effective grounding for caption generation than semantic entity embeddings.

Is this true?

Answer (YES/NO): NO